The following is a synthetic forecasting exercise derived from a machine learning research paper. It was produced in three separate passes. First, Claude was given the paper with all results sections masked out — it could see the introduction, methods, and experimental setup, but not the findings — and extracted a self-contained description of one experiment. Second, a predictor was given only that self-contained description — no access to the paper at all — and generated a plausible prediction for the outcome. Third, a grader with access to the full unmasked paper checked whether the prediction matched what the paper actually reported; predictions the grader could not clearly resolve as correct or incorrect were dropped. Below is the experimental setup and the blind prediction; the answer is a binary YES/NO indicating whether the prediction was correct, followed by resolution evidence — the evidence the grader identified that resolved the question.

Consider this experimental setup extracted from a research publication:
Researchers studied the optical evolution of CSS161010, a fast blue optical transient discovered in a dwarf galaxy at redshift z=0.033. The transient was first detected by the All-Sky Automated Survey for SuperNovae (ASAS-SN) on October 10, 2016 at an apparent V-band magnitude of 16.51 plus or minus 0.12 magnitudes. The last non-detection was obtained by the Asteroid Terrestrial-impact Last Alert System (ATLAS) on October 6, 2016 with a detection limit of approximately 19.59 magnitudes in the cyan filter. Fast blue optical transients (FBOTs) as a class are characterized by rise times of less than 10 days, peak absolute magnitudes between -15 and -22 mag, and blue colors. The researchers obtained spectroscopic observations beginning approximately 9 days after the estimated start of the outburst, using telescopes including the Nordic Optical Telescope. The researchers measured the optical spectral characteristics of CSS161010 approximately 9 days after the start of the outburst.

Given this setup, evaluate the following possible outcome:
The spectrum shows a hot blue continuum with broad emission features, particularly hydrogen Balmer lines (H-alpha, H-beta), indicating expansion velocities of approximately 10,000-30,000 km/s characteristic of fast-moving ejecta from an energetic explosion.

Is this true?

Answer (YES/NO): NO